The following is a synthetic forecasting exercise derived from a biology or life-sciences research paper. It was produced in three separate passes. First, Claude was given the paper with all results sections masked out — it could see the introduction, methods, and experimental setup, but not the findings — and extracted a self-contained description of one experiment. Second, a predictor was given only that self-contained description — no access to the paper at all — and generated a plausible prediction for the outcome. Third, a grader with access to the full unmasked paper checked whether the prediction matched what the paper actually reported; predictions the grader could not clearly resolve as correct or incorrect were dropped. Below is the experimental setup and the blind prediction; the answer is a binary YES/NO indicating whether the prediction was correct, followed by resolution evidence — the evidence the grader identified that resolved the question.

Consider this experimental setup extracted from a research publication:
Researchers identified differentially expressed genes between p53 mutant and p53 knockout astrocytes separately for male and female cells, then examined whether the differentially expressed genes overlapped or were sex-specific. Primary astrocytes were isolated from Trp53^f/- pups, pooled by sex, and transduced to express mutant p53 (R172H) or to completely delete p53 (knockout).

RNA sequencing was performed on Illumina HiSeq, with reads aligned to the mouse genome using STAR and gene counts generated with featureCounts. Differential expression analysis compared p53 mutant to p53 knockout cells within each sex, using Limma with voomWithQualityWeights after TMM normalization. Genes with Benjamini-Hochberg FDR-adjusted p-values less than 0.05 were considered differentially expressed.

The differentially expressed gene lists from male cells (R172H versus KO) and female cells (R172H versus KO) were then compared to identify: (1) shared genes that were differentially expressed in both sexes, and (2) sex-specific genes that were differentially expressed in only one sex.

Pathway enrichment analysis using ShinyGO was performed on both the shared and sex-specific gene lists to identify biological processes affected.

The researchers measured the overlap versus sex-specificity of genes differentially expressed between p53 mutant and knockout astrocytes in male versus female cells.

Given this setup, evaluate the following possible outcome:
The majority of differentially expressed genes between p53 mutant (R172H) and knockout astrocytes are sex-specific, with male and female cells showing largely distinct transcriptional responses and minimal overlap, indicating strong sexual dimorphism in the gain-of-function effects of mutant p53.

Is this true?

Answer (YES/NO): NO